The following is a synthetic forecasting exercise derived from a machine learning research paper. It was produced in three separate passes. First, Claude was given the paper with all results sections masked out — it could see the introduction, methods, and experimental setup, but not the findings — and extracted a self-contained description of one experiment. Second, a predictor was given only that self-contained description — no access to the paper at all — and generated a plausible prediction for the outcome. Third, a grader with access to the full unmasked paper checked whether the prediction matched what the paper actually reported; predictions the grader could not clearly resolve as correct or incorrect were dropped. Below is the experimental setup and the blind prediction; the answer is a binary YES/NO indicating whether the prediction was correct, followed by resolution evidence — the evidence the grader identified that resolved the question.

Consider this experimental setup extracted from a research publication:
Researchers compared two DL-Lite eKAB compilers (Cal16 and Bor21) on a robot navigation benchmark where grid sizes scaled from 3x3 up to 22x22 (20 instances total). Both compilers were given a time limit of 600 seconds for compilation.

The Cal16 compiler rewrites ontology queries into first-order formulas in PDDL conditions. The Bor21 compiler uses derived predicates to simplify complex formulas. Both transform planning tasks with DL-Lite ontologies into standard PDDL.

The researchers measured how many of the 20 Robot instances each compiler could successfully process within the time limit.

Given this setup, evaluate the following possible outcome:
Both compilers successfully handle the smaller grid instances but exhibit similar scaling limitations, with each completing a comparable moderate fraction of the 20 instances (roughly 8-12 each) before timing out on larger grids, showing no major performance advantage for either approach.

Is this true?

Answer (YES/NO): YES